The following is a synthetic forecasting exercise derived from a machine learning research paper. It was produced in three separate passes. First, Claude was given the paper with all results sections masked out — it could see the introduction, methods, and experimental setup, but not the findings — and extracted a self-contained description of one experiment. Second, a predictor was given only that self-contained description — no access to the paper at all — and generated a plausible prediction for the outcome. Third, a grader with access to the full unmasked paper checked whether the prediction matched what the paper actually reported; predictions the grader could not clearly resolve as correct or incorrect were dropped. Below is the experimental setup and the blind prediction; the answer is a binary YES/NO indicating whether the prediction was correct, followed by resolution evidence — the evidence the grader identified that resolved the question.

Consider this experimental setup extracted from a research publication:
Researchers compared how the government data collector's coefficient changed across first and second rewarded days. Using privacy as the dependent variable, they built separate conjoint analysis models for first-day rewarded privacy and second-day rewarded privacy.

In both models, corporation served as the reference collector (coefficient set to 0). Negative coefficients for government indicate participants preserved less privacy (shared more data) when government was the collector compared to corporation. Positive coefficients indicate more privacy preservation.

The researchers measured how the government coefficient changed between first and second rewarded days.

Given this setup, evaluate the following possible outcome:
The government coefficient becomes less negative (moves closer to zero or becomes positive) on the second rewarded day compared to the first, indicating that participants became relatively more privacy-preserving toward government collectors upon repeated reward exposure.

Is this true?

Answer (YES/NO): NO